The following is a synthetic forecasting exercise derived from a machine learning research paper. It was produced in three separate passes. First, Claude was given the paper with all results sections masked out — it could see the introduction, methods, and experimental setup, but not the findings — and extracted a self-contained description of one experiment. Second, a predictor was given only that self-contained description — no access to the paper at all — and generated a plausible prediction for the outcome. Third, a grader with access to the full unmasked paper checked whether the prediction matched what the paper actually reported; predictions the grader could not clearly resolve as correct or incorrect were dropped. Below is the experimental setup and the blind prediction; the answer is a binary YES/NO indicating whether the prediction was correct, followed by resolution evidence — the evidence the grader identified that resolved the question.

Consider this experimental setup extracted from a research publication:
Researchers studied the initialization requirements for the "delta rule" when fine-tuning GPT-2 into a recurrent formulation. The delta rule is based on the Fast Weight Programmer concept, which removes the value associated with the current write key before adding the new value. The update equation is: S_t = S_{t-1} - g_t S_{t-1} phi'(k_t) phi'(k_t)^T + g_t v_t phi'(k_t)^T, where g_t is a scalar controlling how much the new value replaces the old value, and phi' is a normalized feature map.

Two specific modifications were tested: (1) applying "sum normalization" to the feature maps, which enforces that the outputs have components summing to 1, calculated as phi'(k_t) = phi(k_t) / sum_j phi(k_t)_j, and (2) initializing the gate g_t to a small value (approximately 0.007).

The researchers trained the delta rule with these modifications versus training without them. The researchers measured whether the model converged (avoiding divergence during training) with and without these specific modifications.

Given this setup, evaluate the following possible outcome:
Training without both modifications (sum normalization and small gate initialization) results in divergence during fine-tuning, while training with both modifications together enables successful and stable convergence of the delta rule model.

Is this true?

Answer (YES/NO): YES